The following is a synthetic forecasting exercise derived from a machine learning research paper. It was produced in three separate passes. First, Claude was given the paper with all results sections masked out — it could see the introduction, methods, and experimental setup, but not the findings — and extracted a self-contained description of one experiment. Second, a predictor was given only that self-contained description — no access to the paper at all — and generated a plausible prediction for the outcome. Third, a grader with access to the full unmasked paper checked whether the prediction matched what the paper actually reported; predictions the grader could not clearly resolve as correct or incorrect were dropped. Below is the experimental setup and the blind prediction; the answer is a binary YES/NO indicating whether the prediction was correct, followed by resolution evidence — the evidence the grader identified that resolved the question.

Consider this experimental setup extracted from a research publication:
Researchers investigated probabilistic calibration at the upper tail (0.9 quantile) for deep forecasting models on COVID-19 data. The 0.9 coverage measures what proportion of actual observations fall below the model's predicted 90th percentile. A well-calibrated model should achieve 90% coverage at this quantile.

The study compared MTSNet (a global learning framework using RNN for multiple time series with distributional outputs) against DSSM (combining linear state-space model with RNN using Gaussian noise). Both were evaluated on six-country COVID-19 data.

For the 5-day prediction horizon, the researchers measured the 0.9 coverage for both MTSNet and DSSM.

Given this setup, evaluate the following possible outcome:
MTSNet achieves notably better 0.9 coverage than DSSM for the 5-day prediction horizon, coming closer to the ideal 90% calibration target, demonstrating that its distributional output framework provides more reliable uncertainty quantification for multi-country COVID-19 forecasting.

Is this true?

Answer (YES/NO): YES